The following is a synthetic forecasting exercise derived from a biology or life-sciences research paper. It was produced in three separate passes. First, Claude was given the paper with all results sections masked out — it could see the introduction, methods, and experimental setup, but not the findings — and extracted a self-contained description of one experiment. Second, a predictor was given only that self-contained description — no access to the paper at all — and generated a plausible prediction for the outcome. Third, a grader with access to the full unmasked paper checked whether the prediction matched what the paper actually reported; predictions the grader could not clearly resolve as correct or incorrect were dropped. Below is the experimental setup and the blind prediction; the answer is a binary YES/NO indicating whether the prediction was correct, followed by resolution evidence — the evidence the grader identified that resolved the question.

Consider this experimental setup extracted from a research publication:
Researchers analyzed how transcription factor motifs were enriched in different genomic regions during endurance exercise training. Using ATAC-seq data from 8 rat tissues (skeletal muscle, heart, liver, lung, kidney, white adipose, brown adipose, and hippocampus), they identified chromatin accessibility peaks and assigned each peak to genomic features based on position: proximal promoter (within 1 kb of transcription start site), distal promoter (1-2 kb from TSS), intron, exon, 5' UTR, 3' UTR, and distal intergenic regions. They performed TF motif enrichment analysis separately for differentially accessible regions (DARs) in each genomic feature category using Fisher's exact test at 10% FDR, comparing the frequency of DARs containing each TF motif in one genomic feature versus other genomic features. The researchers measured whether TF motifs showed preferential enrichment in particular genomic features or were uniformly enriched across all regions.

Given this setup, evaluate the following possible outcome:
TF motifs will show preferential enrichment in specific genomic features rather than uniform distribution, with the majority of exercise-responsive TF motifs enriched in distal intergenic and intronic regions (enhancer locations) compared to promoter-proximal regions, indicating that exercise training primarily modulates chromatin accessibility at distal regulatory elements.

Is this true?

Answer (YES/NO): NO